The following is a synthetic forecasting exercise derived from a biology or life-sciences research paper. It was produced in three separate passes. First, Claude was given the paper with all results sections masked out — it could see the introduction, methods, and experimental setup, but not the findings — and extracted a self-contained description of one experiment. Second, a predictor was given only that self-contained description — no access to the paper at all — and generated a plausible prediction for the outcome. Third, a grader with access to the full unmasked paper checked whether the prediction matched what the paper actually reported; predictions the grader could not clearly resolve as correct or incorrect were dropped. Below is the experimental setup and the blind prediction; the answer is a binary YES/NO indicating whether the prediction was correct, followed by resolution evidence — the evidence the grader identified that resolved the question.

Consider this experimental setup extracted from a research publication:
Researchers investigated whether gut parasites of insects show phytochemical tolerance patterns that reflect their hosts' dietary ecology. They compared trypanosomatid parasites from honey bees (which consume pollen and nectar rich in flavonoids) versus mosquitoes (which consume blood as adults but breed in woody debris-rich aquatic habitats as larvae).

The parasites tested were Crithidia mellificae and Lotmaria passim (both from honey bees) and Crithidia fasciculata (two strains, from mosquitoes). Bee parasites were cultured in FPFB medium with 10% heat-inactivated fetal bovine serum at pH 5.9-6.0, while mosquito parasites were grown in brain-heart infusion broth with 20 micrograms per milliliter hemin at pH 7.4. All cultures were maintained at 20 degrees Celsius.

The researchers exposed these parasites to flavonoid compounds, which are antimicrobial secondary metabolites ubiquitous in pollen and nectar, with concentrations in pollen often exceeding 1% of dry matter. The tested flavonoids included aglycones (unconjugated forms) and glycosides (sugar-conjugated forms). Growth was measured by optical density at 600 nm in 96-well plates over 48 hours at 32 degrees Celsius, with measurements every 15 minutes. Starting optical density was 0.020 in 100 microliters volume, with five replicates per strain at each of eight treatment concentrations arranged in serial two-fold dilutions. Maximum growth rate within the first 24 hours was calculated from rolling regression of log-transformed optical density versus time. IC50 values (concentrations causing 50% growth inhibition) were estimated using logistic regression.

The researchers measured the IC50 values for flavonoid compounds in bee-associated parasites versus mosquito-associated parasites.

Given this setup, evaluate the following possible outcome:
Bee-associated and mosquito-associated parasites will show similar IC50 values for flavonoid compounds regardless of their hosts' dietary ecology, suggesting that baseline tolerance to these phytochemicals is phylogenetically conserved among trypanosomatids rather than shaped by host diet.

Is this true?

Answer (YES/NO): NO